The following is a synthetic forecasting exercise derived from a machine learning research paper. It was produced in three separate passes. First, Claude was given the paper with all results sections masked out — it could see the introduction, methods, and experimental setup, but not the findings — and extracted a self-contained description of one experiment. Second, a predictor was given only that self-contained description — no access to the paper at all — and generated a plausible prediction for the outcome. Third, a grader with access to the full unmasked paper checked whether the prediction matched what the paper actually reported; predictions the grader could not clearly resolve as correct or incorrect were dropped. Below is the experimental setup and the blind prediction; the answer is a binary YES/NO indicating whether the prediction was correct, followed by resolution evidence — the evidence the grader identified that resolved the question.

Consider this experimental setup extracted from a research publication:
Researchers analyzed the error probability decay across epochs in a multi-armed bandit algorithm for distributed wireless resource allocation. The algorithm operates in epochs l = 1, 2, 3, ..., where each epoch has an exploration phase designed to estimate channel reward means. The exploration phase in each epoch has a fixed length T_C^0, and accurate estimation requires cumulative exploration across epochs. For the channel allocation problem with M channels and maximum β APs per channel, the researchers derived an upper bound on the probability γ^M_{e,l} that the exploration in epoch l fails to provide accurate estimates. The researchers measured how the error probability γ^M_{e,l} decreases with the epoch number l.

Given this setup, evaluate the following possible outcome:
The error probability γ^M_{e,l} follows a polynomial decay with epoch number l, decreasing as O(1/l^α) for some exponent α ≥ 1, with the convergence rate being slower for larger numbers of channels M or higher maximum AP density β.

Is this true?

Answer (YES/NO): NO